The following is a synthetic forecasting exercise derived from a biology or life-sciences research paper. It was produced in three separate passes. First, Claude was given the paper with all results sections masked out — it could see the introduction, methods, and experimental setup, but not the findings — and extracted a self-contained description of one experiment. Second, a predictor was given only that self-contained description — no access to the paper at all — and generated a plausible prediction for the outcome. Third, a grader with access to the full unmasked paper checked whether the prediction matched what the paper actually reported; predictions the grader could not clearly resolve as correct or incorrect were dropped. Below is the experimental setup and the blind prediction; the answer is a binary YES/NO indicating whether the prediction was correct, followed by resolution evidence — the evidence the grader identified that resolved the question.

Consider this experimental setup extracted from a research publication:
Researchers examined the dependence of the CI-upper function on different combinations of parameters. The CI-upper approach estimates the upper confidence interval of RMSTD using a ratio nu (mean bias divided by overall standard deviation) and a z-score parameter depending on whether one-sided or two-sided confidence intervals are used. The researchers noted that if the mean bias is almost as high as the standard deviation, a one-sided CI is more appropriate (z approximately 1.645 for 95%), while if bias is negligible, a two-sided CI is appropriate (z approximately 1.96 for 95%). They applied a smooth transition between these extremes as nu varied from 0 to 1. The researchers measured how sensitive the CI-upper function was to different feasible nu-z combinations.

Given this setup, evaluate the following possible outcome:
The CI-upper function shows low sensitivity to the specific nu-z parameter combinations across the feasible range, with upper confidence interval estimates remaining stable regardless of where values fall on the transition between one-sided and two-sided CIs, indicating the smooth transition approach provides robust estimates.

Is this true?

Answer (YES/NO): YES